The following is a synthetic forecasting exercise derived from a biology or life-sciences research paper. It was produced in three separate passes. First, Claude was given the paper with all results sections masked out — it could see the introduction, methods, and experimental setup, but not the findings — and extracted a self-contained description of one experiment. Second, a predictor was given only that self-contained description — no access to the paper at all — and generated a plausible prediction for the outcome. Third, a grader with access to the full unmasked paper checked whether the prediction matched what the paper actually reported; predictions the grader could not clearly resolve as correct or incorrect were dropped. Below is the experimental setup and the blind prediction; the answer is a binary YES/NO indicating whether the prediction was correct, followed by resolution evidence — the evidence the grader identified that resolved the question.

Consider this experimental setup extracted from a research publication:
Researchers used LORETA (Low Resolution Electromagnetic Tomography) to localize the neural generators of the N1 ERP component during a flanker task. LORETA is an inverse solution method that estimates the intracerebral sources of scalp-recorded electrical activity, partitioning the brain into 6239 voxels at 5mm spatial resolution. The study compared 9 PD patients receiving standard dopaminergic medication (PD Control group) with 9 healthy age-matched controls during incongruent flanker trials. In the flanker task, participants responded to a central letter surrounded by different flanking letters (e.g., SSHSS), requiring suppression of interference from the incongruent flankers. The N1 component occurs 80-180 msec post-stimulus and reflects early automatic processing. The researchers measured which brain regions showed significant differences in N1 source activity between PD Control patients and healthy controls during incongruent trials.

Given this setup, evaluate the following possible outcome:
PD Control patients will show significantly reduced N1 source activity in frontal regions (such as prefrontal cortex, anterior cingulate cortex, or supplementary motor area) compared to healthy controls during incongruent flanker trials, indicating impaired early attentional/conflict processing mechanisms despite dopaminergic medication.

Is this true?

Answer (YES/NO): NO